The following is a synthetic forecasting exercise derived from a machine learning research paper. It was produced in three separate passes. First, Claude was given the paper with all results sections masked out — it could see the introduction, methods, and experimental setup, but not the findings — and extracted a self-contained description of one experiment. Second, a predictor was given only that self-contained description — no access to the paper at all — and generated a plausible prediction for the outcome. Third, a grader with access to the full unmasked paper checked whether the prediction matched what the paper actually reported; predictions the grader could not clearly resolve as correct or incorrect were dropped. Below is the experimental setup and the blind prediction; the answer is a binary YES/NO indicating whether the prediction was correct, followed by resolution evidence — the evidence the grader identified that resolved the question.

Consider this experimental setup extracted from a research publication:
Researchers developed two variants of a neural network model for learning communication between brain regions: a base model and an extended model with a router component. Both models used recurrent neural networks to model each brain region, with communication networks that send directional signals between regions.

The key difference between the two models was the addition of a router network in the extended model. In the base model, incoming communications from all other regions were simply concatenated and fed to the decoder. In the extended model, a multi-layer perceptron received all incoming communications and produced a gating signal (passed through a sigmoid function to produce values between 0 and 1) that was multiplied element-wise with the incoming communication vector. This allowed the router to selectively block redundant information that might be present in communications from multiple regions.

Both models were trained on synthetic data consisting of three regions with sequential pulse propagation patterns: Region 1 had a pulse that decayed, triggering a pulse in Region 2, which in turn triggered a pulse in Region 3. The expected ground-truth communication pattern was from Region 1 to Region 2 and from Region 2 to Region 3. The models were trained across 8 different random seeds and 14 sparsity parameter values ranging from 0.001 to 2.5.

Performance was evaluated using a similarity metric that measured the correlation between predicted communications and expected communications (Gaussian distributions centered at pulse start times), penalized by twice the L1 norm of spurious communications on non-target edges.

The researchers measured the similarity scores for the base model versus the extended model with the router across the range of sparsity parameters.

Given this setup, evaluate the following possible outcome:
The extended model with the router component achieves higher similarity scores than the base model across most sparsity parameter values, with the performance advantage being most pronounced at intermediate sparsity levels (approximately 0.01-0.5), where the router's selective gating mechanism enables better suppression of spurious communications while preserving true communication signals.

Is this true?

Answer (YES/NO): NO